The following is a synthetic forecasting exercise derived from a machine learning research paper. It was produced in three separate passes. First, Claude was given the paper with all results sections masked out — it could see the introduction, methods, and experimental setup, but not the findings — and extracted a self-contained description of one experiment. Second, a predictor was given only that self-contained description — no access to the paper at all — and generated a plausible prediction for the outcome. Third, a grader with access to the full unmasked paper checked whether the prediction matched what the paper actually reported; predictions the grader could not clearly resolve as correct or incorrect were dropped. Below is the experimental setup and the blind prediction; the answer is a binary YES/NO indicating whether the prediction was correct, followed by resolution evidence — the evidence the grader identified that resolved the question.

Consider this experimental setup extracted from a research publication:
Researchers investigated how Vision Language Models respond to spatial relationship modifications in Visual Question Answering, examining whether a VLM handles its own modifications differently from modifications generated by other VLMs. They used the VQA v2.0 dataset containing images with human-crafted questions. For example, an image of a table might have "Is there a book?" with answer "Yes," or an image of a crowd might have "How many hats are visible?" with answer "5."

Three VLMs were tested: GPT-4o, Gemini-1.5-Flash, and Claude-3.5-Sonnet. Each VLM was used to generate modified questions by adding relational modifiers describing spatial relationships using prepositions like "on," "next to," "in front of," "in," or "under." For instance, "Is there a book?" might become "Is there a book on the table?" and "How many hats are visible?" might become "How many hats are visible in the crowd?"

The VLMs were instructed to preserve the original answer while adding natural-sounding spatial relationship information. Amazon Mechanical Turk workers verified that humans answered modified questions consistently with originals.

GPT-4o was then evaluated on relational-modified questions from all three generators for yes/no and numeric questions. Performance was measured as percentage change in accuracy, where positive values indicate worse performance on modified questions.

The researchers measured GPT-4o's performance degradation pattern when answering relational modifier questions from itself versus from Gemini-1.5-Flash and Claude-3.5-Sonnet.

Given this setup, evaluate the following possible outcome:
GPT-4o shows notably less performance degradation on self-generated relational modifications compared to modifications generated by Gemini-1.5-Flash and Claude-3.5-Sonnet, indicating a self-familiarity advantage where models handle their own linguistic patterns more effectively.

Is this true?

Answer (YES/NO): NO